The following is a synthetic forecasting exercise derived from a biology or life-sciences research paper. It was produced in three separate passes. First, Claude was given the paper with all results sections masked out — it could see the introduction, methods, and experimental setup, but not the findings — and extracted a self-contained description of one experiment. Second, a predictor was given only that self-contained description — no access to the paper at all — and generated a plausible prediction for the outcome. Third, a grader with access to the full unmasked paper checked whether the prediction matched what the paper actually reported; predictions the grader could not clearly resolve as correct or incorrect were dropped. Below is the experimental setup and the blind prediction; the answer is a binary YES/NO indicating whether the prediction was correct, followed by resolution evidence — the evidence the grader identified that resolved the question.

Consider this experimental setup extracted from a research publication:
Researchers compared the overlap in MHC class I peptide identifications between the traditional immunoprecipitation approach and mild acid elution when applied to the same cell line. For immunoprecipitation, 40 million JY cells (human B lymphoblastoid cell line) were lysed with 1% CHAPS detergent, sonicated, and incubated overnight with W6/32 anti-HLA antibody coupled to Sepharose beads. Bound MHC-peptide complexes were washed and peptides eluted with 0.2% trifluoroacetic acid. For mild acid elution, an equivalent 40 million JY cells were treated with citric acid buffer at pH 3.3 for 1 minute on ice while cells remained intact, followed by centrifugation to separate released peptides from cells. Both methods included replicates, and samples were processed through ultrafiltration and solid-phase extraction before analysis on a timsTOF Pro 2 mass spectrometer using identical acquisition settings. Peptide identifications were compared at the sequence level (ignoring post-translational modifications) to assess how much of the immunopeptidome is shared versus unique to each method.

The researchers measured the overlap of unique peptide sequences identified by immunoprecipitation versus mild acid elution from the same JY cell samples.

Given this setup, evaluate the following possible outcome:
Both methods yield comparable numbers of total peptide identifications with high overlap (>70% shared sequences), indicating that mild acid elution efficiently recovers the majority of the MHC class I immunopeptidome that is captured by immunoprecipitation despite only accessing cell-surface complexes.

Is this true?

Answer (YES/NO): NO